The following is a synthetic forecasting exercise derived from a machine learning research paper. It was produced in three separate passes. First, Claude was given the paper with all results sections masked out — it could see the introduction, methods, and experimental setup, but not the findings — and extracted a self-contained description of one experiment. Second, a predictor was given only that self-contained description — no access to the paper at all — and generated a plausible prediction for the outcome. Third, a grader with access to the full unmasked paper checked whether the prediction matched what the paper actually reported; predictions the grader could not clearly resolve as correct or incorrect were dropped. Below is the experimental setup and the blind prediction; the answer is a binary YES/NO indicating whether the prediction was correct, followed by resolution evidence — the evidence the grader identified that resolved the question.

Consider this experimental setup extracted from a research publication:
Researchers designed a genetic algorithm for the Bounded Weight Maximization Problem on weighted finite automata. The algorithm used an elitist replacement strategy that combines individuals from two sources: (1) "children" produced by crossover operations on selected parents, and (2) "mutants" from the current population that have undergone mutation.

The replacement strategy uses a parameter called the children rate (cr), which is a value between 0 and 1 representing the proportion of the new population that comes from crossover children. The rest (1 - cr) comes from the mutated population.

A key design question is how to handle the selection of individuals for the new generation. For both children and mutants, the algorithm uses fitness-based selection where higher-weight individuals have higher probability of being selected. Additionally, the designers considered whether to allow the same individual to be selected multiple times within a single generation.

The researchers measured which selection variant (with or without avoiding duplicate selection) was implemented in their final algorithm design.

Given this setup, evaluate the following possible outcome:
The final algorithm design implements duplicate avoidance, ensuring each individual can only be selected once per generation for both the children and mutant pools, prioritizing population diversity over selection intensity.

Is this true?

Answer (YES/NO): YES